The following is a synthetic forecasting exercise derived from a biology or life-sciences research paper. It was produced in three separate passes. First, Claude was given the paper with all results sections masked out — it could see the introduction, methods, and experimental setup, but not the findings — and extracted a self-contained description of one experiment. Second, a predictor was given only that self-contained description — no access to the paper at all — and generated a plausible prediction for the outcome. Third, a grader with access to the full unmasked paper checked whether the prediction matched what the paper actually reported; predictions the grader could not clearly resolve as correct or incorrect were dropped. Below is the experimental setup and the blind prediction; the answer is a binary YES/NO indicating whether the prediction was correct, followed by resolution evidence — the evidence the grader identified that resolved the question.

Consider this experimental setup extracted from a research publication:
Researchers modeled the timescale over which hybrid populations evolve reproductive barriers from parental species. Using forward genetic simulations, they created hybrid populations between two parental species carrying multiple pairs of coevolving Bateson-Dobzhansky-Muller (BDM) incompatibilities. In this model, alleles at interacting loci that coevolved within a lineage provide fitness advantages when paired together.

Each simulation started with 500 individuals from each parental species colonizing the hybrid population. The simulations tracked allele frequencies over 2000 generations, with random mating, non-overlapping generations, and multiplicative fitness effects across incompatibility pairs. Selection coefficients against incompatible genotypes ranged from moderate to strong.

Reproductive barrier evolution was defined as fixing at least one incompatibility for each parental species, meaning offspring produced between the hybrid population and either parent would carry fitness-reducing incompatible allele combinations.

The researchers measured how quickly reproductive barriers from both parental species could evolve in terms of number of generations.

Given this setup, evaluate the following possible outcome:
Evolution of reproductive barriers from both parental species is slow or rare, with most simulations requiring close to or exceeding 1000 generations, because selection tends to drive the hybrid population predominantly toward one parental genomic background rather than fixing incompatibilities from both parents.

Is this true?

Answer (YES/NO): NO